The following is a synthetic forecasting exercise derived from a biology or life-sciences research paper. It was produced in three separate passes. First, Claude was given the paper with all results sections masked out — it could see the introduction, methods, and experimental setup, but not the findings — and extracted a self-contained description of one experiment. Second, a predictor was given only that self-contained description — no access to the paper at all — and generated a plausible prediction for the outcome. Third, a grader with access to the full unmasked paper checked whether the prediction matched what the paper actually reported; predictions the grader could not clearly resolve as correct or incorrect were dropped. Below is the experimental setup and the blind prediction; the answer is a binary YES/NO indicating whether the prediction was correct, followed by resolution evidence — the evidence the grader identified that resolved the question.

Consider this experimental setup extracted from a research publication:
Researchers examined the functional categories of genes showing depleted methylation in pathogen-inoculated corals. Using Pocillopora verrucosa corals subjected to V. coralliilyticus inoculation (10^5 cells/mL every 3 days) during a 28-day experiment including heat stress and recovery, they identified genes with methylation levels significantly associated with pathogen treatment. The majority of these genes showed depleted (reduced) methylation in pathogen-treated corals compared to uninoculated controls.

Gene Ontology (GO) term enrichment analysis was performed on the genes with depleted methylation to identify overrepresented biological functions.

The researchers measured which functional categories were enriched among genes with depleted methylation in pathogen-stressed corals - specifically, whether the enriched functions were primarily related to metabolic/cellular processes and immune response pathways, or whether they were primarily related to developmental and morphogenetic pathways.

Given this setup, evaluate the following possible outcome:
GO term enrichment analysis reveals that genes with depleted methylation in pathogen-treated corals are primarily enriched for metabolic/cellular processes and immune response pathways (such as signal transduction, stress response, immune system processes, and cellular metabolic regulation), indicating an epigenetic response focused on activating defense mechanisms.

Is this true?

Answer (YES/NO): NO